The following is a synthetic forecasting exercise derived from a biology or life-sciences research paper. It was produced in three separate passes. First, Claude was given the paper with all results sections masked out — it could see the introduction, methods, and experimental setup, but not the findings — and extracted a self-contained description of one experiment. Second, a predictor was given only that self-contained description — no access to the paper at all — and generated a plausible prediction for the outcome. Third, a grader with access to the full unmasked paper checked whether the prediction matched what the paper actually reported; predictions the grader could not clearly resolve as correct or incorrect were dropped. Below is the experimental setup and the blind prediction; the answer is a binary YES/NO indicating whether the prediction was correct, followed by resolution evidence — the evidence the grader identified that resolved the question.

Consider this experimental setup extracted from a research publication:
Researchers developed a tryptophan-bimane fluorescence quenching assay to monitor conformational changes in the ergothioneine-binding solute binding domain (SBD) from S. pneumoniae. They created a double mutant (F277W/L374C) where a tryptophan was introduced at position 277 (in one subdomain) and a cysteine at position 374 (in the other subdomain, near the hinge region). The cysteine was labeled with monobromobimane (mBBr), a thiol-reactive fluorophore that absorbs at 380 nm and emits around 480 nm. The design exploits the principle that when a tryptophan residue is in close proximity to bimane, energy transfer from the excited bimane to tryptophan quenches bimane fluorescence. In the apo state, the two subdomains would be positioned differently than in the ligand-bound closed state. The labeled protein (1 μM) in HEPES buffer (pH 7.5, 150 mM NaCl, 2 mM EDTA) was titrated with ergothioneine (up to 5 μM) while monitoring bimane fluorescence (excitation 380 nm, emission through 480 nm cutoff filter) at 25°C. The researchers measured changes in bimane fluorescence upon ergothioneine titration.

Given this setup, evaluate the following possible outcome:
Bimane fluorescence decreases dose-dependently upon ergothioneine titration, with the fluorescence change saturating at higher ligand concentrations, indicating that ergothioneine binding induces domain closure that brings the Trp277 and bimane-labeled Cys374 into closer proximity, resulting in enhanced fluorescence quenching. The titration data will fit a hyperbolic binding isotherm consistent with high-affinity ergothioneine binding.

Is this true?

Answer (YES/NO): YES